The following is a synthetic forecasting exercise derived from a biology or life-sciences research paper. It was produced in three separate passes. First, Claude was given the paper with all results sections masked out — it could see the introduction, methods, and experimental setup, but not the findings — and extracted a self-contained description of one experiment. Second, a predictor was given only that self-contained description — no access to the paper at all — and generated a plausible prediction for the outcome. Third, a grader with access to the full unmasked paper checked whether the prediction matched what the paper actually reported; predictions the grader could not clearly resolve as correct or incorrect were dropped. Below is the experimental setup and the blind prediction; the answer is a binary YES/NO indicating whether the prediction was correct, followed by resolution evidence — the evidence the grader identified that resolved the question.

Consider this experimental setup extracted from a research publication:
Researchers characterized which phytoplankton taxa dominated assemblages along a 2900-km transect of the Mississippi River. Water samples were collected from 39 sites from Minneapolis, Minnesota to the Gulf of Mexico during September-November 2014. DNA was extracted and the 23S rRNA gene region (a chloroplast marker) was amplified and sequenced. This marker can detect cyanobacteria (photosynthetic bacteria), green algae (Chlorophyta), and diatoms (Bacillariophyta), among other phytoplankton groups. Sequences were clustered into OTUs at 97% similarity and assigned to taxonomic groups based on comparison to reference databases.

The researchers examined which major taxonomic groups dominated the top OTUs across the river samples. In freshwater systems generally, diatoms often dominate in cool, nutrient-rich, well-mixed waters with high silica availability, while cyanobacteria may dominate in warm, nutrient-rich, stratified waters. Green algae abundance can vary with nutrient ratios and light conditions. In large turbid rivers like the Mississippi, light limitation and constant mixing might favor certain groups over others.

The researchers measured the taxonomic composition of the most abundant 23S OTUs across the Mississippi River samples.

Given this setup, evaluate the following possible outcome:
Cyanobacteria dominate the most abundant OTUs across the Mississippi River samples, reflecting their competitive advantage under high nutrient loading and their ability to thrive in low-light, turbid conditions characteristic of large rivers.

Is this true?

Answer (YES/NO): NO